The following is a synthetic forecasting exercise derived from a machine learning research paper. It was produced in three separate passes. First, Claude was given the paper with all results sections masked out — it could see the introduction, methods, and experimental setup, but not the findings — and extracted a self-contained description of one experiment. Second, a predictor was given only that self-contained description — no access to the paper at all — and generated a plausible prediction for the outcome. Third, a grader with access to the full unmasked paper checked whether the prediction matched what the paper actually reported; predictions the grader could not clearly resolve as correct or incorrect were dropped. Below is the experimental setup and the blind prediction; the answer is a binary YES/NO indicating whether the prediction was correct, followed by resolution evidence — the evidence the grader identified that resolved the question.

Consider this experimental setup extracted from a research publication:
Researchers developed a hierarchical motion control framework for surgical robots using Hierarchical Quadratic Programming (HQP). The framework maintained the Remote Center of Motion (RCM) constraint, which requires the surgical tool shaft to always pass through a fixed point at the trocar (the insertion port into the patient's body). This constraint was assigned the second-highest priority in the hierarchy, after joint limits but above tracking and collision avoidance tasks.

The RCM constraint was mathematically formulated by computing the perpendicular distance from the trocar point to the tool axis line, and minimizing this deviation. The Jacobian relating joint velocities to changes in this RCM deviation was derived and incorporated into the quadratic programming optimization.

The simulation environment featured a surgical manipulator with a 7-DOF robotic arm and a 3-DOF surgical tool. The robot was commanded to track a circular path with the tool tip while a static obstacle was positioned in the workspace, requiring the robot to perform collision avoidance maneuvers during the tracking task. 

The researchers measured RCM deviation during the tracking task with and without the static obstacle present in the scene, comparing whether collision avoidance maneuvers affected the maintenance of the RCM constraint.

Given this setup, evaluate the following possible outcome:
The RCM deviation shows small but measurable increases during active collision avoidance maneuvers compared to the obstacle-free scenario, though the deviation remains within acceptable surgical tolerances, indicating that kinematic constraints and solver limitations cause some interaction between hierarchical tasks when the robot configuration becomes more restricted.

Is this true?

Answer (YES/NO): NO